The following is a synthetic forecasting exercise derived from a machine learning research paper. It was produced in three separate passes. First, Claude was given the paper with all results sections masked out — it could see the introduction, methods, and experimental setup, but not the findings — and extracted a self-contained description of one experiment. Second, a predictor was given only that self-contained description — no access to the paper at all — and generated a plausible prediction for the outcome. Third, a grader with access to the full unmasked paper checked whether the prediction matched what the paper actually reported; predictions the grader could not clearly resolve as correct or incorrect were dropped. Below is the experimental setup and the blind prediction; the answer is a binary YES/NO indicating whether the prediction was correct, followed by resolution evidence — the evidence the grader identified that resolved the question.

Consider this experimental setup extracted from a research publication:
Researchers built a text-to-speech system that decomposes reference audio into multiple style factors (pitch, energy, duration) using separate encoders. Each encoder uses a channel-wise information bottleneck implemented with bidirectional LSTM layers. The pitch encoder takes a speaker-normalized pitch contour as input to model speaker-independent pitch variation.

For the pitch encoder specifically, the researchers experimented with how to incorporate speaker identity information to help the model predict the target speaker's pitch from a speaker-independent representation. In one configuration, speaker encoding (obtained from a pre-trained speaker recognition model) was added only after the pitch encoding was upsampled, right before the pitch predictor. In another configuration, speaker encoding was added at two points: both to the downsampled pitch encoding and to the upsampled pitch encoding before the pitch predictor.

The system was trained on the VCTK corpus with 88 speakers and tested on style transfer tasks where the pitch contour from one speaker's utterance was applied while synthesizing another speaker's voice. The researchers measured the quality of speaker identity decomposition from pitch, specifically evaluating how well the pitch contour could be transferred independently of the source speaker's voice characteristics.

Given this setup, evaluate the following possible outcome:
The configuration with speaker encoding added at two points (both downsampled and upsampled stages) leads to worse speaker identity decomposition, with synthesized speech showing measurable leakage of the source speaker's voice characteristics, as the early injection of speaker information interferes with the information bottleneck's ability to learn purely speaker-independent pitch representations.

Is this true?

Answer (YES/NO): NO